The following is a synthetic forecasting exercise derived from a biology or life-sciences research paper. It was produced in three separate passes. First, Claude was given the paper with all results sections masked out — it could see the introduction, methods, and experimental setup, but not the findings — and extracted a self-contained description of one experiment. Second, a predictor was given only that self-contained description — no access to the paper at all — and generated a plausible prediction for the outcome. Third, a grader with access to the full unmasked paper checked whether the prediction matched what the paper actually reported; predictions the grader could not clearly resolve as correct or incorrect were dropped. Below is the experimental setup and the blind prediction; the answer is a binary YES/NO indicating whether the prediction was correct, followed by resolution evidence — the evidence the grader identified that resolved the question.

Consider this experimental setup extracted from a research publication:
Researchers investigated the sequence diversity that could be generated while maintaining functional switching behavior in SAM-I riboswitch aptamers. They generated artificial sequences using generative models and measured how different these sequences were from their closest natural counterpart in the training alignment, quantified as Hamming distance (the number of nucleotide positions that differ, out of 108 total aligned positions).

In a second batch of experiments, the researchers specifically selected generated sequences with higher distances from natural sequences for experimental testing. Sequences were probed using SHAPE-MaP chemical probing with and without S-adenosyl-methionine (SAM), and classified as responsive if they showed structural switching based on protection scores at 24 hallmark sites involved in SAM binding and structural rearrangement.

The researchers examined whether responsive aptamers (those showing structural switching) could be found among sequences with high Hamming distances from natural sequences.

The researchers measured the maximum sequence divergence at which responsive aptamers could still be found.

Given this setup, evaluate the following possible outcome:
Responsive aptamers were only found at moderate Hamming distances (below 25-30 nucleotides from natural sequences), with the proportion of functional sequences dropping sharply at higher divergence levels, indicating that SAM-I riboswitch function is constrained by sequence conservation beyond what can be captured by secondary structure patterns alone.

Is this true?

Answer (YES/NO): NO